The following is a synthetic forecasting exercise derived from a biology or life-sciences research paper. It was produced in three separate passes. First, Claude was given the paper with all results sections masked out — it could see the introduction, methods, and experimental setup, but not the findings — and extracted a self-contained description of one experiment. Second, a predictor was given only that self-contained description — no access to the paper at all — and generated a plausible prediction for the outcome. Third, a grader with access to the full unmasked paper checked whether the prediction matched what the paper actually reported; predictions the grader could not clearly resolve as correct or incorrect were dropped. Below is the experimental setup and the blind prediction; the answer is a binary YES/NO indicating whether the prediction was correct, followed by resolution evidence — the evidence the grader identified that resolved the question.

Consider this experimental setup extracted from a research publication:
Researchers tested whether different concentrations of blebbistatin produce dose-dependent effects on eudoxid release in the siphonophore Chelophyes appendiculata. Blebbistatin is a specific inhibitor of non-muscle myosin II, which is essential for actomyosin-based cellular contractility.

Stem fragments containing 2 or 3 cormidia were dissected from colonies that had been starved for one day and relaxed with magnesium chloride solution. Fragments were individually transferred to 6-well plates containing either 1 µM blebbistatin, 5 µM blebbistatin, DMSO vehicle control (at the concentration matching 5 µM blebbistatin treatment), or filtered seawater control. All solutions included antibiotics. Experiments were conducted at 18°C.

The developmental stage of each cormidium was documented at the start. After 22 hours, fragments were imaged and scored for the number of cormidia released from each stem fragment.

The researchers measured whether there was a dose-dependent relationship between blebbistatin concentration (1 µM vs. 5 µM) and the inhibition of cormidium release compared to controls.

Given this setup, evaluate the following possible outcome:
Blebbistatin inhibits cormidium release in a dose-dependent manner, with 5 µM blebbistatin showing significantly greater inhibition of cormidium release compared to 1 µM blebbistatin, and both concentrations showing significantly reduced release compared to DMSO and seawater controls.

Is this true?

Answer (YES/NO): YES